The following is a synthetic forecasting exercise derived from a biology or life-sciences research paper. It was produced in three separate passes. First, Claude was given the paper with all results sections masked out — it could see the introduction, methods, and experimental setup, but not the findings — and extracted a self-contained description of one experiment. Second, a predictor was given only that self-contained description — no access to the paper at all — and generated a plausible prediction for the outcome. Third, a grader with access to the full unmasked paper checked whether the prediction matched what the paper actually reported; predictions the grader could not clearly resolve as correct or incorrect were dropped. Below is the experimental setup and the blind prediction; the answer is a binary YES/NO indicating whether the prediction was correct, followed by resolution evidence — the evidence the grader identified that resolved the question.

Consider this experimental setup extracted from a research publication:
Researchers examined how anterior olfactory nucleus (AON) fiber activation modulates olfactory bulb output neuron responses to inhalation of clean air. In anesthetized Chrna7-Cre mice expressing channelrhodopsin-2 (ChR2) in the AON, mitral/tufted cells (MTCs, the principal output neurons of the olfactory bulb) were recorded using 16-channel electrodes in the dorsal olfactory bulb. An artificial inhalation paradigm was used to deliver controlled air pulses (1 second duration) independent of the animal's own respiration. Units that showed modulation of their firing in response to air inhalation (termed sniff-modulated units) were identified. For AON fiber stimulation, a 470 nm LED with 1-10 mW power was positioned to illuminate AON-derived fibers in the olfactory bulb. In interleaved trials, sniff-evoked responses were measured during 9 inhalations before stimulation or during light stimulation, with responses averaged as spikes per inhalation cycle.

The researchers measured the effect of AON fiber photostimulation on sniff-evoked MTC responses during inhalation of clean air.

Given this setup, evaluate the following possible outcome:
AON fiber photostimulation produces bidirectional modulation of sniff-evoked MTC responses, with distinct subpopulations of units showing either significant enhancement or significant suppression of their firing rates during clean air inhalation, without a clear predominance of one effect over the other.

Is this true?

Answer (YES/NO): NO